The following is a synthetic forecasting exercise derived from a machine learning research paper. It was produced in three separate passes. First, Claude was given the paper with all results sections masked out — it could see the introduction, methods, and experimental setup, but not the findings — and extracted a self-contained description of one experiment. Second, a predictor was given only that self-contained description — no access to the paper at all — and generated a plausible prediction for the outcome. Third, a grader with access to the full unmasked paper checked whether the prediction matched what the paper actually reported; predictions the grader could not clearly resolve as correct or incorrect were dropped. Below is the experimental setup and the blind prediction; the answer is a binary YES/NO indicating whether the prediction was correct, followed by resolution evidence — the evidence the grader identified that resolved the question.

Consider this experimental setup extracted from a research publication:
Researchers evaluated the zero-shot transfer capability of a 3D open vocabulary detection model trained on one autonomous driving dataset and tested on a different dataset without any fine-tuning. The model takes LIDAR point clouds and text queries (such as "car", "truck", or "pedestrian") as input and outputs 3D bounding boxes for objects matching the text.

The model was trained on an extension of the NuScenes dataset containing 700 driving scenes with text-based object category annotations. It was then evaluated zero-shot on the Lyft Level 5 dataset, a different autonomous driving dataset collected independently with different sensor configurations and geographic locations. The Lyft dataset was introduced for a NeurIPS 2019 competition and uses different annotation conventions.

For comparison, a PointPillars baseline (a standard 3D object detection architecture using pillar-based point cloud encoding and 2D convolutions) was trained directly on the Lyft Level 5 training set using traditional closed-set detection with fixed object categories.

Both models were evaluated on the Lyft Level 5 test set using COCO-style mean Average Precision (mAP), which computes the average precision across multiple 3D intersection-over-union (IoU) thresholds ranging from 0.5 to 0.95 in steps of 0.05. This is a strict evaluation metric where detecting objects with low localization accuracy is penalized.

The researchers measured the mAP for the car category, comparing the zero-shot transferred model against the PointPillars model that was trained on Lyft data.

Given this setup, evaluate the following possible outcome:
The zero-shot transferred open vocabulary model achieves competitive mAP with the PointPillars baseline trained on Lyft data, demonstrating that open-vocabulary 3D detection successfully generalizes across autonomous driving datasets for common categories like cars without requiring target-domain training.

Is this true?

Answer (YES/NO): NO